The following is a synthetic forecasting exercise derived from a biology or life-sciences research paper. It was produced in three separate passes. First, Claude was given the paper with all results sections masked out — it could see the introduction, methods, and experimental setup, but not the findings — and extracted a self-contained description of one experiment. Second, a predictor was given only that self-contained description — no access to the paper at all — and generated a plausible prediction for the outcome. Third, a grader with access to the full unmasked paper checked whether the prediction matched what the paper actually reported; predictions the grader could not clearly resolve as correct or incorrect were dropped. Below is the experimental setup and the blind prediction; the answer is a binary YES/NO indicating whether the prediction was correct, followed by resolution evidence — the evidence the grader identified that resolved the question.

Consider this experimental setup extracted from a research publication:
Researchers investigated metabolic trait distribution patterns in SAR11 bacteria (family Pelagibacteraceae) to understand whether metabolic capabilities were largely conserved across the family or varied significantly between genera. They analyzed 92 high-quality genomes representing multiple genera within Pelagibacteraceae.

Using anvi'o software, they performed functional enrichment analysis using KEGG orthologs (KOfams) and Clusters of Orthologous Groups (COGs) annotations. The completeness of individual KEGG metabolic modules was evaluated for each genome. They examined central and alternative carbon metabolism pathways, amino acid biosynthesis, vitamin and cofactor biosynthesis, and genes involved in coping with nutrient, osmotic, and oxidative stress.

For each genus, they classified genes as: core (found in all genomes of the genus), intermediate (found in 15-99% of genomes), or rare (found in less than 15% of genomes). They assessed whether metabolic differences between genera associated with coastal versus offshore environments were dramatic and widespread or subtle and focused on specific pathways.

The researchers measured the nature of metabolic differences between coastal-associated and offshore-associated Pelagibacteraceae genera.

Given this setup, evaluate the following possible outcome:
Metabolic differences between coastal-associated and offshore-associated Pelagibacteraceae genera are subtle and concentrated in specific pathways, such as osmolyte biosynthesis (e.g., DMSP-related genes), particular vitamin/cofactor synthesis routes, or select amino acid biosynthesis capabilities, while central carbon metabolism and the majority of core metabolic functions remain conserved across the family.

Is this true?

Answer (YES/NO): YES